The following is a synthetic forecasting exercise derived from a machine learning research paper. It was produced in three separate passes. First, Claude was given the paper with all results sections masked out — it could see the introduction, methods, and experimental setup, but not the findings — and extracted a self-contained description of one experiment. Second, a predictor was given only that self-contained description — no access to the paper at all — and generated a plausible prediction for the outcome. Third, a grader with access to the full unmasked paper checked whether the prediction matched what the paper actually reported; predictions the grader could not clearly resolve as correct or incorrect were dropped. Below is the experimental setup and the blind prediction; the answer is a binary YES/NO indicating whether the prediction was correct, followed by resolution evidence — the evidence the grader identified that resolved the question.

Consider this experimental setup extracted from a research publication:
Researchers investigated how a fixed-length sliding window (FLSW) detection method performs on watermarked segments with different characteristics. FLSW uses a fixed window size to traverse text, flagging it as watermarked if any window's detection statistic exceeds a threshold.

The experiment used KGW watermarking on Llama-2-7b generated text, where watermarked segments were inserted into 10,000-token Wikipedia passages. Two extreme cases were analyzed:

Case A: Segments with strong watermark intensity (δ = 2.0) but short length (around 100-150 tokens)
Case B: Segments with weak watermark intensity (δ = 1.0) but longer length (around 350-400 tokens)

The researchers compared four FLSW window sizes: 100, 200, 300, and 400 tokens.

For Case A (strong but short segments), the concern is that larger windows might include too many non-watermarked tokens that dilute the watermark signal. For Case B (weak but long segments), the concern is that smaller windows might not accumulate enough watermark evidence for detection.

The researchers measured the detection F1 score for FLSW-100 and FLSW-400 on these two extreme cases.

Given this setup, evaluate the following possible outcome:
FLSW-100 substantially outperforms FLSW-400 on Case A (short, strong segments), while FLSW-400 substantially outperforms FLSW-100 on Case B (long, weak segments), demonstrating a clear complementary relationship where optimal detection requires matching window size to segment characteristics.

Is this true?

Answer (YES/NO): YES